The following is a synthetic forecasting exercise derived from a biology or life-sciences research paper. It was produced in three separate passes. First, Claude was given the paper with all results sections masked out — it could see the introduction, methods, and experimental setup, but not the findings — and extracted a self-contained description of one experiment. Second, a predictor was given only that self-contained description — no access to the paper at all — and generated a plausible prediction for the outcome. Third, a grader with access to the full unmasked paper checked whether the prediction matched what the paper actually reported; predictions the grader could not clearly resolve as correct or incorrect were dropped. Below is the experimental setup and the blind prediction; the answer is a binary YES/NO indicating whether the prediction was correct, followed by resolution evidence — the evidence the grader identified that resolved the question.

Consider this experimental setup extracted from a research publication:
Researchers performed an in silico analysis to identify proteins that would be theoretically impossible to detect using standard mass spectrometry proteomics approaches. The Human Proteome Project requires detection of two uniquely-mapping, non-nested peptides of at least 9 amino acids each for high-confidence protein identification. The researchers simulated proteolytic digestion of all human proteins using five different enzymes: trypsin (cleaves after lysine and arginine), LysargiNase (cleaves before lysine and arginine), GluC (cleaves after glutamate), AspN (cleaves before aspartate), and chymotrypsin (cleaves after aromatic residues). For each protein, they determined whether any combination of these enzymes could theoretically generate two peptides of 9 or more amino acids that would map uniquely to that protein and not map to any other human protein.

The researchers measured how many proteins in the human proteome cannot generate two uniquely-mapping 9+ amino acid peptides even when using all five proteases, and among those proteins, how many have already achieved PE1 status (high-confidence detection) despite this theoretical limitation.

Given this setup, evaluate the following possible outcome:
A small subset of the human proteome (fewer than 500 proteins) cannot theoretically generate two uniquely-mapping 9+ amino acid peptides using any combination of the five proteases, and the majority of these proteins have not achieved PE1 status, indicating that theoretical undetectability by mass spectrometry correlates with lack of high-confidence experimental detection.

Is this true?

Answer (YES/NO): NO